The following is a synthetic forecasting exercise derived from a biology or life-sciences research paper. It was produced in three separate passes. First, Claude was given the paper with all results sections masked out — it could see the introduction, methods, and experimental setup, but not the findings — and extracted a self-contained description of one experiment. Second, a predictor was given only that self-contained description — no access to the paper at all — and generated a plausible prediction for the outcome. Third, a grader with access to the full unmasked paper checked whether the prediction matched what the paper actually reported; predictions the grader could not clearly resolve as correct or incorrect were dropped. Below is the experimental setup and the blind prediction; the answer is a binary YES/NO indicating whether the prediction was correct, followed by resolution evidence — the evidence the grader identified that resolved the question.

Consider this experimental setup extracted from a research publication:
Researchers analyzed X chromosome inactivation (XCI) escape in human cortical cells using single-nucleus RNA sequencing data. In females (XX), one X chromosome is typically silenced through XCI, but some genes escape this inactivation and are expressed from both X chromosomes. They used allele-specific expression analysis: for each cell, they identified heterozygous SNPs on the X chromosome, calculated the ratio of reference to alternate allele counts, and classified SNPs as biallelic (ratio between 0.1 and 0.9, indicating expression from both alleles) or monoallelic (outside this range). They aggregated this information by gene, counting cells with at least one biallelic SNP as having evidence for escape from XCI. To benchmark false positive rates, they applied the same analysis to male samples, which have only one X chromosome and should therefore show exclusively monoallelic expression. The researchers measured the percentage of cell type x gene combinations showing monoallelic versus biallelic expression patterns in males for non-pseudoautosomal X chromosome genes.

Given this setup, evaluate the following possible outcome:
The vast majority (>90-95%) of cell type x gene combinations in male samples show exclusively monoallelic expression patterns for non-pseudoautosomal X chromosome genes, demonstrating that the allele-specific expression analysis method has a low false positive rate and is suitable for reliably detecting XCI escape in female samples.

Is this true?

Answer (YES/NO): NO